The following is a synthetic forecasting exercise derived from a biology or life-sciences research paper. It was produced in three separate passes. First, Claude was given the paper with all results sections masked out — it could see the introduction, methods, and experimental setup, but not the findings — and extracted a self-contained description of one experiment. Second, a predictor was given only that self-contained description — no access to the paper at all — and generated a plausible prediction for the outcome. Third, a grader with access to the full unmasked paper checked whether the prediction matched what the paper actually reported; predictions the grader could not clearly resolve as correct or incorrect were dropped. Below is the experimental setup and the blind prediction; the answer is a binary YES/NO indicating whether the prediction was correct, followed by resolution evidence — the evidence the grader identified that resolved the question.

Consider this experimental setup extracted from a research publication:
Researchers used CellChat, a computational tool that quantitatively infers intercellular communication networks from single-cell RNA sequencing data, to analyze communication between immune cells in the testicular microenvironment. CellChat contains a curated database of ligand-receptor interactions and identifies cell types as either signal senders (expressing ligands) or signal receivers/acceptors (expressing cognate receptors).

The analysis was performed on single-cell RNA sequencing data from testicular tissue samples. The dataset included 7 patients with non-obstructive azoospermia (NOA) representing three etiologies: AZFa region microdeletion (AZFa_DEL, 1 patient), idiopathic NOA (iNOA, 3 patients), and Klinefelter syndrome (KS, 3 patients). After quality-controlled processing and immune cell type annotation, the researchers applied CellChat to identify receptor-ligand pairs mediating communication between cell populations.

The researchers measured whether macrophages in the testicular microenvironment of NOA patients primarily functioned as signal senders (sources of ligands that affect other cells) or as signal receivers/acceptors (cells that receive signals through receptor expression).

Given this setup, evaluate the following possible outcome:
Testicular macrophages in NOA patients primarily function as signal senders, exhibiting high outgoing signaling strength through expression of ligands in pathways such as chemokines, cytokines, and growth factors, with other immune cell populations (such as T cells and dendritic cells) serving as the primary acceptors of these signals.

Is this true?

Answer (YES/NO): NO